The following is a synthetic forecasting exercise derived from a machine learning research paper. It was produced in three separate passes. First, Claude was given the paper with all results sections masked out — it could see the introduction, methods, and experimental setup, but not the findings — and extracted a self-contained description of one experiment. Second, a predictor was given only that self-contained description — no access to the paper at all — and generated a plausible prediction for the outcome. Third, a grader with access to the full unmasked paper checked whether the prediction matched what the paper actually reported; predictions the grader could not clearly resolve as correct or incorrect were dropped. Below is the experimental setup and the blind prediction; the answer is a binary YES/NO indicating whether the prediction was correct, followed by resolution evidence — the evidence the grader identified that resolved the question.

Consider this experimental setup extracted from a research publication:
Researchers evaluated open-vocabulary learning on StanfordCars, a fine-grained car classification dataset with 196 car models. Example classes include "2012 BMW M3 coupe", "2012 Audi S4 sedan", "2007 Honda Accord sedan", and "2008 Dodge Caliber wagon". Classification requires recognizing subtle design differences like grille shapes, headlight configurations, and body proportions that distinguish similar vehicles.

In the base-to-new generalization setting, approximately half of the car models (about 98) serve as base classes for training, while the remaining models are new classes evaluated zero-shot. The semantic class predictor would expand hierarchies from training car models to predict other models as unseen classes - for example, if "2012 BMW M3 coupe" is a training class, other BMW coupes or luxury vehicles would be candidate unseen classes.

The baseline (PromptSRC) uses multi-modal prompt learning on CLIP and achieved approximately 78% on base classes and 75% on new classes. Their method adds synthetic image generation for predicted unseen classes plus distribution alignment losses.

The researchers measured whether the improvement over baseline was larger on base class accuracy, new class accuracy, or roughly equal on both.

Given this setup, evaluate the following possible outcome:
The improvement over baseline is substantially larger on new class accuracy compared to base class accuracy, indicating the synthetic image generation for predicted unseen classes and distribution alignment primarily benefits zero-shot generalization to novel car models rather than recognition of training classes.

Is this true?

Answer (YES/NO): NO